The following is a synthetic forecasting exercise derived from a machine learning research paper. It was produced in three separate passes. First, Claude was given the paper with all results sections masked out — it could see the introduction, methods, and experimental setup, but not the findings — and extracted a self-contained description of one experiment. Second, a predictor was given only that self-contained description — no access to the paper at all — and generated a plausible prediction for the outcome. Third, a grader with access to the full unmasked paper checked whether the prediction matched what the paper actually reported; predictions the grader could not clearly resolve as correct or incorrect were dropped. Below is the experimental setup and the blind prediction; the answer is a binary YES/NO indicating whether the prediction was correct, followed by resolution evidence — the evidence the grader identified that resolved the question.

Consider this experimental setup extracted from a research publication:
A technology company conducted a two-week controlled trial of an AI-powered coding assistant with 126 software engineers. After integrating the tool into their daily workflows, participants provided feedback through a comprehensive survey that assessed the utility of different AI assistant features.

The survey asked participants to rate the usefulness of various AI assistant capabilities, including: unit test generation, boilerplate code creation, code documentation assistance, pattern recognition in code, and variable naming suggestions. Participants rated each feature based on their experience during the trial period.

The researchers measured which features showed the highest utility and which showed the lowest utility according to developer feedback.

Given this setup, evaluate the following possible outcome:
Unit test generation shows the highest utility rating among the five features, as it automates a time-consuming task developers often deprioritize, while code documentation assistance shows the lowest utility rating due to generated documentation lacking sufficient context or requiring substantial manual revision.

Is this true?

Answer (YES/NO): NO